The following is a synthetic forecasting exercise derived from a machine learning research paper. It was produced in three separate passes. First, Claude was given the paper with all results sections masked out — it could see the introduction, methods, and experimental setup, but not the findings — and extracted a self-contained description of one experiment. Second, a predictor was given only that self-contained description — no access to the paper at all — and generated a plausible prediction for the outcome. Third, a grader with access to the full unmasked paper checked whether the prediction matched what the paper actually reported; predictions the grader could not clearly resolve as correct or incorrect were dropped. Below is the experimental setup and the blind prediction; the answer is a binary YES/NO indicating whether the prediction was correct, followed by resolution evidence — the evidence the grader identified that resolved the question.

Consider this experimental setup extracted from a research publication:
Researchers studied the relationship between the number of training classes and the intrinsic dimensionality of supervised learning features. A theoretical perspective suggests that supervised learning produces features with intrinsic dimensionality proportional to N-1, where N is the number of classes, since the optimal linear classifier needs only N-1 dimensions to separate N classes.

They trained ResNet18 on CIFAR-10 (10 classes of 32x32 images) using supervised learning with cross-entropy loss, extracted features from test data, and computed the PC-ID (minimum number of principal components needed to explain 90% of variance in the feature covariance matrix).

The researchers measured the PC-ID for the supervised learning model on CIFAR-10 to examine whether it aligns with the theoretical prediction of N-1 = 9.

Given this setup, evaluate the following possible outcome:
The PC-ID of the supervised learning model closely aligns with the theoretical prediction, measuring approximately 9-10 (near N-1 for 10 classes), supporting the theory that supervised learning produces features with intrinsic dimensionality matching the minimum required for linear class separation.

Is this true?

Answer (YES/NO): YES